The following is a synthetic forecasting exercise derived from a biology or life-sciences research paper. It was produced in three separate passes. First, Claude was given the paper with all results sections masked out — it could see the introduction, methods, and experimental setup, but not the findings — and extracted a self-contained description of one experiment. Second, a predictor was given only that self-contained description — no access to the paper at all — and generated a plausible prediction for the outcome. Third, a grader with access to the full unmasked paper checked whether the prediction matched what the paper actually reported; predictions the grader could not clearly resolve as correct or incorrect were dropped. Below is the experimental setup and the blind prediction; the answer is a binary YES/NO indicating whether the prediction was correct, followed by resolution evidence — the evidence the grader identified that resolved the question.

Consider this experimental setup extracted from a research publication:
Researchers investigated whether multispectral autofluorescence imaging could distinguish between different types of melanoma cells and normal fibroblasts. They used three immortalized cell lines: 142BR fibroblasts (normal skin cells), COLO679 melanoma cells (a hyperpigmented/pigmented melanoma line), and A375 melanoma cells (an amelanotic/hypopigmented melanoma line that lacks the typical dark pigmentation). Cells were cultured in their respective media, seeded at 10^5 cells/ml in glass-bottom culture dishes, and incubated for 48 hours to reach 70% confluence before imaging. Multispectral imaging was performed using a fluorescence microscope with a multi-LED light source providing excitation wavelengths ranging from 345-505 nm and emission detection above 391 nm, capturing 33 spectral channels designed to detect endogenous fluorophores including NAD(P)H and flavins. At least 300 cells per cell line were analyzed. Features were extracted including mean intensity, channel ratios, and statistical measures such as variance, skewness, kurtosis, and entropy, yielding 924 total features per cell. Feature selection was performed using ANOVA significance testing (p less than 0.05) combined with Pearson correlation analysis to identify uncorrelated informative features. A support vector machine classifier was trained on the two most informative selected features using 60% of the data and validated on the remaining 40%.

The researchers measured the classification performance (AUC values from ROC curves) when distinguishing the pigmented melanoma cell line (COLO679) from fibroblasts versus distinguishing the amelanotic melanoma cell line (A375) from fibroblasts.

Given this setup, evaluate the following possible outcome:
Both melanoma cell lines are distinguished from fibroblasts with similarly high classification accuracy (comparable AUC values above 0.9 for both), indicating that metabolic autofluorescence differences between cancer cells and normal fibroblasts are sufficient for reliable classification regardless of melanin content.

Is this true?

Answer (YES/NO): YES